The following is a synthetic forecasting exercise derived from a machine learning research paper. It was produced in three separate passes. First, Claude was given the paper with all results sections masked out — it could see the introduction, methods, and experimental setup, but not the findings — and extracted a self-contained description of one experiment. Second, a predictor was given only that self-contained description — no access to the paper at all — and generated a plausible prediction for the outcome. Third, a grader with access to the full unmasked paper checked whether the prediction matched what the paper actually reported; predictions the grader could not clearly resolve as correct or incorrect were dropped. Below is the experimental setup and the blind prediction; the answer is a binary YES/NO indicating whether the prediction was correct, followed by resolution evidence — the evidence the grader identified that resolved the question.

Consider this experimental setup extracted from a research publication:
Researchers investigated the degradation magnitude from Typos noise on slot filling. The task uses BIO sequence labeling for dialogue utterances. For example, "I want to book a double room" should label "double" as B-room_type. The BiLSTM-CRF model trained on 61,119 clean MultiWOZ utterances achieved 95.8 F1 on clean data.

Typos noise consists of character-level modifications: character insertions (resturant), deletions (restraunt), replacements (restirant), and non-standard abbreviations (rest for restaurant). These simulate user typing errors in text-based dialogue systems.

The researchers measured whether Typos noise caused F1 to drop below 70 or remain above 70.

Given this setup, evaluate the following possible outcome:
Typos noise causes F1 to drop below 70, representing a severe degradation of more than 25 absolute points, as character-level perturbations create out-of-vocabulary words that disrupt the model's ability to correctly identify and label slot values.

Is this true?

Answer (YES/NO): YES